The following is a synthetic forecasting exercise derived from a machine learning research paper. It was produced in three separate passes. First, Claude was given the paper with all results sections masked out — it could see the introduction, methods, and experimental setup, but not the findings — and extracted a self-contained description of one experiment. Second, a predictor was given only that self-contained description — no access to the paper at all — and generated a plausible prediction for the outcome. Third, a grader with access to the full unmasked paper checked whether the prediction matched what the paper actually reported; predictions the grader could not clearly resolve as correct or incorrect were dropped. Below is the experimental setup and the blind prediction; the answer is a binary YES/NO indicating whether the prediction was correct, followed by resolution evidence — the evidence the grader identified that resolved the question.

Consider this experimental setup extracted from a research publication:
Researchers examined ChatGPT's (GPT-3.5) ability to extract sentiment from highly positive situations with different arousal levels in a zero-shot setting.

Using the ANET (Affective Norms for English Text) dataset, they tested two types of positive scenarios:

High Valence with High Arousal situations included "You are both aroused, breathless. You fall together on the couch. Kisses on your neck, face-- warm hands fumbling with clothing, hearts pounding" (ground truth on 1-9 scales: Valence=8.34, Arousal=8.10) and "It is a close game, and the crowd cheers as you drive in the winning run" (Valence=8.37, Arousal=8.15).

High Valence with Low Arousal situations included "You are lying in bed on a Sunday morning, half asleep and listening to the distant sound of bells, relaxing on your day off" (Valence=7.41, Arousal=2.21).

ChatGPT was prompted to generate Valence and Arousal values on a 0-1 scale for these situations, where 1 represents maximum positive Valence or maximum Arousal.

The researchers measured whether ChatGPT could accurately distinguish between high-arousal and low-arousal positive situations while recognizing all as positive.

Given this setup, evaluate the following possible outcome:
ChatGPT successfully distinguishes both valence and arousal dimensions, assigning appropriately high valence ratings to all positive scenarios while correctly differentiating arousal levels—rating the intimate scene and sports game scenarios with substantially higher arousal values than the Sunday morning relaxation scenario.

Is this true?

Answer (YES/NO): YES